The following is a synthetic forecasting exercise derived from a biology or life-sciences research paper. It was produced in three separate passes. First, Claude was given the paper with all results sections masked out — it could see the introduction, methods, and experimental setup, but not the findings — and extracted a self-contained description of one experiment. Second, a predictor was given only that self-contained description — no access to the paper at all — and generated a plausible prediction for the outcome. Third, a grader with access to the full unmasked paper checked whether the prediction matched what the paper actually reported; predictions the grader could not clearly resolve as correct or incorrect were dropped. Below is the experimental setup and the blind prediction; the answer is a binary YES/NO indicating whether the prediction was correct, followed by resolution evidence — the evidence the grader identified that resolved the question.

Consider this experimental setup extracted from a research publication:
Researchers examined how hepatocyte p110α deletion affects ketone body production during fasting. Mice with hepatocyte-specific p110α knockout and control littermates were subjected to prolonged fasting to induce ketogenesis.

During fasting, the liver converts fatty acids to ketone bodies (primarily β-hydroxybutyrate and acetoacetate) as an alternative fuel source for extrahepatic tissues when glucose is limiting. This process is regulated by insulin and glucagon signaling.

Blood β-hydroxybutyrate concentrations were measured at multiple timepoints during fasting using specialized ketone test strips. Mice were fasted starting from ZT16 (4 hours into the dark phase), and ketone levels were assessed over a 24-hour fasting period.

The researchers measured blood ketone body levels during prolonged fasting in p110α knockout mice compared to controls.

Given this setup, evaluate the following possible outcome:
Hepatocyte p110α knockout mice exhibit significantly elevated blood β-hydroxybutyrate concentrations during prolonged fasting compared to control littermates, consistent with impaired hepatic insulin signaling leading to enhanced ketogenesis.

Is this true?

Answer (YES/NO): NO